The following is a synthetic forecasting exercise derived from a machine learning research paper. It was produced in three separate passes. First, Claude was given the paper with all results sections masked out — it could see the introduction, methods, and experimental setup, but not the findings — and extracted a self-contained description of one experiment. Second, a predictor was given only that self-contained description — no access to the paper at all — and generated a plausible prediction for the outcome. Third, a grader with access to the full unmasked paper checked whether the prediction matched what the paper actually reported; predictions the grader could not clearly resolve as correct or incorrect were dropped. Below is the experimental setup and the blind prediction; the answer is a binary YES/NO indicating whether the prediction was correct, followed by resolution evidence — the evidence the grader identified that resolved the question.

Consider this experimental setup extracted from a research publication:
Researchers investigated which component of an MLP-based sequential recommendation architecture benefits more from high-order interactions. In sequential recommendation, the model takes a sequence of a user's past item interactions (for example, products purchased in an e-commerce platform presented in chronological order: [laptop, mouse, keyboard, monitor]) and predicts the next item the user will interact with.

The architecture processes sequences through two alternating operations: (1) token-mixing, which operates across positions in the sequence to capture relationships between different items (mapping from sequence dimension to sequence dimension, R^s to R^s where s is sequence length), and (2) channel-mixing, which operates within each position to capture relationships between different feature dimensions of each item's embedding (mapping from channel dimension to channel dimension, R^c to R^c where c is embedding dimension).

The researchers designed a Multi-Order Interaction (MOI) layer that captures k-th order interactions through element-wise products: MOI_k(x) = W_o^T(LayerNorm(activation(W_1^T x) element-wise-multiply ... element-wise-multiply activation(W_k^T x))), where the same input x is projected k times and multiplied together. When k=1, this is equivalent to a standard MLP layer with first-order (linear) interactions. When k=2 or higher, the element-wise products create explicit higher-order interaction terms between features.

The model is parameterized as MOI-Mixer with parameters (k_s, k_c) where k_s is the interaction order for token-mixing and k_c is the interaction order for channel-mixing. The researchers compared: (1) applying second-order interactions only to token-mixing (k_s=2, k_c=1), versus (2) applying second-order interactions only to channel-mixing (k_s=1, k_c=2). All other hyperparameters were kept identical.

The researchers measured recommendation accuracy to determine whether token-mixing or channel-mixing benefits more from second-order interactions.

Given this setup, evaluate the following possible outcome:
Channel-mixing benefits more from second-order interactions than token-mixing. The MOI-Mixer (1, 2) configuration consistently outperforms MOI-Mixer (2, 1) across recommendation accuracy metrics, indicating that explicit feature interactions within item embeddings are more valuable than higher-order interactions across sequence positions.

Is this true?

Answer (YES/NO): YES